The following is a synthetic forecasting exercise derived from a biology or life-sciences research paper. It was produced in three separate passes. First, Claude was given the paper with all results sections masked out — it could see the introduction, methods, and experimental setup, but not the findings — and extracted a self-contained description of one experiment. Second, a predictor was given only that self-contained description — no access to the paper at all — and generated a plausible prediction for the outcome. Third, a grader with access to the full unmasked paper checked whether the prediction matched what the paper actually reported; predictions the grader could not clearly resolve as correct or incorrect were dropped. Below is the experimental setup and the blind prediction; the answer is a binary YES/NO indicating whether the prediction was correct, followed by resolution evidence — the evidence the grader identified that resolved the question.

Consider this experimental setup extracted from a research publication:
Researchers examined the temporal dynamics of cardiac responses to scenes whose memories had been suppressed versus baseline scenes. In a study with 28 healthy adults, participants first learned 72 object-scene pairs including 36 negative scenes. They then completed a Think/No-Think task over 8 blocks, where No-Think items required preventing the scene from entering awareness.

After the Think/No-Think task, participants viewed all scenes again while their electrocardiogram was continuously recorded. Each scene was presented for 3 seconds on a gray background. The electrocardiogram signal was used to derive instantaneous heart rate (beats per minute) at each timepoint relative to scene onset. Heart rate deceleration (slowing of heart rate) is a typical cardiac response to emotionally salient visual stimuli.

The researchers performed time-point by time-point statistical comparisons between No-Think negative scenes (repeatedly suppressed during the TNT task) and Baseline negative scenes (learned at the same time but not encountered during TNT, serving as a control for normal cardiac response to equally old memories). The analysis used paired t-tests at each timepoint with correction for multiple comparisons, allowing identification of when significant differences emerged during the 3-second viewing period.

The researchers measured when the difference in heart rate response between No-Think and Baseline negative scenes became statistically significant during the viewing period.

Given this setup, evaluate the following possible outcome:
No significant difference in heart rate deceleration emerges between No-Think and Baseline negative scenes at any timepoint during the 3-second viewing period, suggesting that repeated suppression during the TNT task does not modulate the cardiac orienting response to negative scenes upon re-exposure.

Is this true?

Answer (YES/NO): NO